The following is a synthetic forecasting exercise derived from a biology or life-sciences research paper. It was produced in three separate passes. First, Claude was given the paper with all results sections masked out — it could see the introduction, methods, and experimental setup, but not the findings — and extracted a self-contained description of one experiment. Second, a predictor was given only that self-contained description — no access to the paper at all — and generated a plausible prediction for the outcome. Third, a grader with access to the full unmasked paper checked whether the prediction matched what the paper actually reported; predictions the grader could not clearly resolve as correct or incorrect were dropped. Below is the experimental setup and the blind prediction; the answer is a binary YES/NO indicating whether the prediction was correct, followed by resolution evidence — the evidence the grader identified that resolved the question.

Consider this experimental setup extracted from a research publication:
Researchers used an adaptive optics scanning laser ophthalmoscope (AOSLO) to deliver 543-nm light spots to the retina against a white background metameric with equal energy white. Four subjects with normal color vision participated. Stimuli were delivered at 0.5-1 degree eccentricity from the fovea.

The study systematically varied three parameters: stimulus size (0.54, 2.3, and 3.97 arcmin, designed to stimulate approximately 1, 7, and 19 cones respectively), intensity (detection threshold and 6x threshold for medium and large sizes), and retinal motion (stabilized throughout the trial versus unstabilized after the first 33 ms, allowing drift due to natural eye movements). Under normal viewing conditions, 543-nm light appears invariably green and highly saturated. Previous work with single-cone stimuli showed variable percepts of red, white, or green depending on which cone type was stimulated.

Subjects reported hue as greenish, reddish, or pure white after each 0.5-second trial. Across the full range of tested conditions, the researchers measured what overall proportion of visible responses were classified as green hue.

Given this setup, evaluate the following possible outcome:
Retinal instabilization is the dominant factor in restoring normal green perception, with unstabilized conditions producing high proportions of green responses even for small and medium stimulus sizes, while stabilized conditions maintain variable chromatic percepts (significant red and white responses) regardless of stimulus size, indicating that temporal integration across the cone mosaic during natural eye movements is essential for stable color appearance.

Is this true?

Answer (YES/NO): NO